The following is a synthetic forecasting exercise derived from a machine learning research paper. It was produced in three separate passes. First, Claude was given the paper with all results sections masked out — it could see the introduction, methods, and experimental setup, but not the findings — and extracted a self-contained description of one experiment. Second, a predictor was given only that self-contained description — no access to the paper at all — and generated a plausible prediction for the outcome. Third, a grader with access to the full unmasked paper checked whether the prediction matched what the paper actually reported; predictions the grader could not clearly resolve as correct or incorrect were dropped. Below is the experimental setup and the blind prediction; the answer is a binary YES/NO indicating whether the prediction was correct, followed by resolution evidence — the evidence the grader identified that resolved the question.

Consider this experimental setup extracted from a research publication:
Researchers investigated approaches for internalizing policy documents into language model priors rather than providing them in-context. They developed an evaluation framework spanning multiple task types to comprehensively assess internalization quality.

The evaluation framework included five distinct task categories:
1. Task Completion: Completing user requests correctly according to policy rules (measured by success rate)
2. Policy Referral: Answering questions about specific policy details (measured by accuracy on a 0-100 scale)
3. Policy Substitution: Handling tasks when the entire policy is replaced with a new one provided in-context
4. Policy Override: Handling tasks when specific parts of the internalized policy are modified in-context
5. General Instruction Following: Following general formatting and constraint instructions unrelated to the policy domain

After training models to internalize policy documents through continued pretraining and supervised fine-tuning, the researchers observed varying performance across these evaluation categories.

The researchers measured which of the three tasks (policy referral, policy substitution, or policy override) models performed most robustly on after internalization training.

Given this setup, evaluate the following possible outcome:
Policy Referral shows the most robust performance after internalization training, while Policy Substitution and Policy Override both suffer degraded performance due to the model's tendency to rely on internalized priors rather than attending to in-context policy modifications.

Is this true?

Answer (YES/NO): NO